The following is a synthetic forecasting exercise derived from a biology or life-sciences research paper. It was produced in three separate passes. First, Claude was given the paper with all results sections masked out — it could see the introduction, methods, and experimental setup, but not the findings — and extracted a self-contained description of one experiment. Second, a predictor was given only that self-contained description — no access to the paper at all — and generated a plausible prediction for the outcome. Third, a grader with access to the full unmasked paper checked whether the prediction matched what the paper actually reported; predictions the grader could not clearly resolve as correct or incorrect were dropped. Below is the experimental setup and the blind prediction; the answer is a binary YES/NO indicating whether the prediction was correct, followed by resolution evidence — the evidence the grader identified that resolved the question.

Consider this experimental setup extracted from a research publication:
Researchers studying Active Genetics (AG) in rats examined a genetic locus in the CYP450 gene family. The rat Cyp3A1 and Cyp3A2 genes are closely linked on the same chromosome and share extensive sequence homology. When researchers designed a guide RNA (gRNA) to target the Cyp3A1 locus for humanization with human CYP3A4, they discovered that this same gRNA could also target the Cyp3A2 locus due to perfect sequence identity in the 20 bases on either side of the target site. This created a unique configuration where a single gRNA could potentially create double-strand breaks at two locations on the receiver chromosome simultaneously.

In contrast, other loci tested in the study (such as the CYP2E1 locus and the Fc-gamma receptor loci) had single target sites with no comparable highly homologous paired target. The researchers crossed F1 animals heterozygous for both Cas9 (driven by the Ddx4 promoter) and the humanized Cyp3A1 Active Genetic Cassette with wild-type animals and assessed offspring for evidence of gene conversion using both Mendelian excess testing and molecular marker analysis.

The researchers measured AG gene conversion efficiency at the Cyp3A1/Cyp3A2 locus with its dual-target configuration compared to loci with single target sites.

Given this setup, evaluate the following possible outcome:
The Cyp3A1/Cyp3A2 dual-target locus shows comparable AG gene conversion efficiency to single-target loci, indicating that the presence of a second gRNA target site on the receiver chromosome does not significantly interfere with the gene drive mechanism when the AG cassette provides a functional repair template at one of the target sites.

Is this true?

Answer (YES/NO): NO